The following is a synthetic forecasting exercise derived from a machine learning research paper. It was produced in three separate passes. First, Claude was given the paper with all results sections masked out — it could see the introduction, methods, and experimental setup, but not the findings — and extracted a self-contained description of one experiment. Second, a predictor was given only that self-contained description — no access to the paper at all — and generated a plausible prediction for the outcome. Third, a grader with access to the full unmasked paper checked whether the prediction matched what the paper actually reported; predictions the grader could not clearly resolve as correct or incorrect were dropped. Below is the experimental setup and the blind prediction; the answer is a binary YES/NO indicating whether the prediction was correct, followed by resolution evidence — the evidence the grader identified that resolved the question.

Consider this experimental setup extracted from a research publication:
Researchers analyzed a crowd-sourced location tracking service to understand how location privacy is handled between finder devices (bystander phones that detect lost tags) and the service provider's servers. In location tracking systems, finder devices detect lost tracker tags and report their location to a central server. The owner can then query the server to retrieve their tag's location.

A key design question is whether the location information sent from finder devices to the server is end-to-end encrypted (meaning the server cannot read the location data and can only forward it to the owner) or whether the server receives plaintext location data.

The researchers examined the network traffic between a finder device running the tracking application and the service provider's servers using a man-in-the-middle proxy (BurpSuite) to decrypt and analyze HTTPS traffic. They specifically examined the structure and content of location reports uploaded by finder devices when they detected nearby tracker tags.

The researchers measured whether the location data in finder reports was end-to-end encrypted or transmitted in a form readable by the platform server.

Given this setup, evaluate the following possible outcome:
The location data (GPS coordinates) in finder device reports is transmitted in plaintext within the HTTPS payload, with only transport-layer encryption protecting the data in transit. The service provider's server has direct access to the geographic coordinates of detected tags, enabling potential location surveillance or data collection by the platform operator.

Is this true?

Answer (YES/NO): YES